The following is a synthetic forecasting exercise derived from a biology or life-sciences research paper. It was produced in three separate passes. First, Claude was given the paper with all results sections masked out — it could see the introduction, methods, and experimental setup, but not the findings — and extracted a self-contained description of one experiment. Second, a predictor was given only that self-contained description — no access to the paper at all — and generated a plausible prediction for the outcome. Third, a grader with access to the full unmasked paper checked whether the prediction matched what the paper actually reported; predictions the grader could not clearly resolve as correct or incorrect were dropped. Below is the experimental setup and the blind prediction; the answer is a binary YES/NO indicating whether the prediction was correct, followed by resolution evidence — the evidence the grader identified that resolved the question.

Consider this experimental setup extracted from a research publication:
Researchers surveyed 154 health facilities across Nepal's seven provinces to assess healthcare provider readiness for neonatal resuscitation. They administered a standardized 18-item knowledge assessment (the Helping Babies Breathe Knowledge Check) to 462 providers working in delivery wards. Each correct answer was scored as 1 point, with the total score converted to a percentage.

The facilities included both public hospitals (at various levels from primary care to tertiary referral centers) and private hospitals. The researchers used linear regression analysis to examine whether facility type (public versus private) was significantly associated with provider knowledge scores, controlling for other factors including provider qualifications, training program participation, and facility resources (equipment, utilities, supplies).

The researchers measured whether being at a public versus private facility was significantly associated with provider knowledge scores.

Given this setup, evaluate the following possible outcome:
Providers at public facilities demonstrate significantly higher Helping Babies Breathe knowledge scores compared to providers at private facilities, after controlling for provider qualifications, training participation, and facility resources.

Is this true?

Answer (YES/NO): NO